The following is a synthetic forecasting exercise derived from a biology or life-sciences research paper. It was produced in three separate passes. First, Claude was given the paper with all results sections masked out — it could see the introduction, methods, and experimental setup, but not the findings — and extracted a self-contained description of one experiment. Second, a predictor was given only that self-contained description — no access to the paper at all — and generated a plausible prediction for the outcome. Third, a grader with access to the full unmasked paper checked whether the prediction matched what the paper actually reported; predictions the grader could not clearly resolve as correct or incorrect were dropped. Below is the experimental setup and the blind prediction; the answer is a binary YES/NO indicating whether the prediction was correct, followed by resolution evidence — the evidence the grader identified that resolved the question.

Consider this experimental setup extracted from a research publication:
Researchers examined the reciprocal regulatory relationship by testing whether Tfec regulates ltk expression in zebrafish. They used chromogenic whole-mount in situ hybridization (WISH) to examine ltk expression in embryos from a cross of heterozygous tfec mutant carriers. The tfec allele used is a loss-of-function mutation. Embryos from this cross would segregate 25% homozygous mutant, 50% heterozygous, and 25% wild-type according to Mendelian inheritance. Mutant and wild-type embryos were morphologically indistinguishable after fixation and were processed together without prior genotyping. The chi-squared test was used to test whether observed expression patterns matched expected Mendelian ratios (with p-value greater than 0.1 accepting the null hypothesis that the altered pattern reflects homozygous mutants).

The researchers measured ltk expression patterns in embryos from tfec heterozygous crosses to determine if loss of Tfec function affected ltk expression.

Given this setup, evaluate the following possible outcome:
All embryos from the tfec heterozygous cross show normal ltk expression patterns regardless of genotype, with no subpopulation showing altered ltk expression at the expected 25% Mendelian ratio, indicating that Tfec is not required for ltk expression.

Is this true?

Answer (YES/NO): NO